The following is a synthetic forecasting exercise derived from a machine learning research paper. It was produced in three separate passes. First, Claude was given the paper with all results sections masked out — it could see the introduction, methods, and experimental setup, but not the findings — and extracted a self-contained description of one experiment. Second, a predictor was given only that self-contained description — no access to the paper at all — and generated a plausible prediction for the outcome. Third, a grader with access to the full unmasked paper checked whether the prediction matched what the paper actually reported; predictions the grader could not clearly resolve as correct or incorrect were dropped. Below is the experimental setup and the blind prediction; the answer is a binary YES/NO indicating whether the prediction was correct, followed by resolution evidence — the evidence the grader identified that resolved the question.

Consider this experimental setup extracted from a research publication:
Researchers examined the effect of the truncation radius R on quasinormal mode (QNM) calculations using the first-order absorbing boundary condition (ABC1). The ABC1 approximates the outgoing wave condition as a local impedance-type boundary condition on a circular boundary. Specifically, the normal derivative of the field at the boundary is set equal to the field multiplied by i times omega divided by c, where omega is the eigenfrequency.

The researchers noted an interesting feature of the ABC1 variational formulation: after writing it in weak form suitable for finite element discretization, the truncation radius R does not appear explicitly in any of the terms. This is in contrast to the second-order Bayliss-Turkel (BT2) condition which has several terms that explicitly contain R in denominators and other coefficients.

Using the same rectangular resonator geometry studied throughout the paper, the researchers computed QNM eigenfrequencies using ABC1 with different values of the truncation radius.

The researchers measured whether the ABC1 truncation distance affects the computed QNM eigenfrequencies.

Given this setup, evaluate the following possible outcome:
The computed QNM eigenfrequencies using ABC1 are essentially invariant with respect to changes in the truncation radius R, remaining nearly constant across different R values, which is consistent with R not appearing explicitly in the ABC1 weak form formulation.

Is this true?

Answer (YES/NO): NO